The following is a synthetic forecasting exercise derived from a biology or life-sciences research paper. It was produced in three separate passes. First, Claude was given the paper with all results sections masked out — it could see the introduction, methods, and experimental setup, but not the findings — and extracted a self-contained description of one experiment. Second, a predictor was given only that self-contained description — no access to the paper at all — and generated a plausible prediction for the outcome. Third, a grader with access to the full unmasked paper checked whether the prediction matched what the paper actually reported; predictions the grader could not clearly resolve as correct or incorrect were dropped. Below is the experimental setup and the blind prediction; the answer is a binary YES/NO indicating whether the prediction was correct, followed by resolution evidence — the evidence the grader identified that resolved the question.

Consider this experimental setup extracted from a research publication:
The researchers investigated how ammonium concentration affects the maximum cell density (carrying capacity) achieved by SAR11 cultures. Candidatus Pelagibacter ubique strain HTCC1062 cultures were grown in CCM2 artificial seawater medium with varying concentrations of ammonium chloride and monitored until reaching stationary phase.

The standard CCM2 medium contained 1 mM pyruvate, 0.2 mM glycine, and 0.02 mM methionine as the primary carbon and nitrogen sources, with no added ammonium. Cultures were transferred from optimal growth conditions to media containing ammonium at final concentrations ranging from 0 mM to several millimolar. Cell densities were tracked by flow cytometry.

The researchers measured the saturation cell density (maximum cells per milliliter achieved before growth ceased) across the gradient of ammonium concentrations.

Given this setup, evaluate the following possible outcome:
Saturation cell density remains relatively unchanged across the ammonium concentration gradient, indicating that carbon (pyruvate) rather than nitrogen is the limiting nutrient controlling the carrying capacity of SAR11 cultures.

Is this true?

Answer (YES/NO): NO